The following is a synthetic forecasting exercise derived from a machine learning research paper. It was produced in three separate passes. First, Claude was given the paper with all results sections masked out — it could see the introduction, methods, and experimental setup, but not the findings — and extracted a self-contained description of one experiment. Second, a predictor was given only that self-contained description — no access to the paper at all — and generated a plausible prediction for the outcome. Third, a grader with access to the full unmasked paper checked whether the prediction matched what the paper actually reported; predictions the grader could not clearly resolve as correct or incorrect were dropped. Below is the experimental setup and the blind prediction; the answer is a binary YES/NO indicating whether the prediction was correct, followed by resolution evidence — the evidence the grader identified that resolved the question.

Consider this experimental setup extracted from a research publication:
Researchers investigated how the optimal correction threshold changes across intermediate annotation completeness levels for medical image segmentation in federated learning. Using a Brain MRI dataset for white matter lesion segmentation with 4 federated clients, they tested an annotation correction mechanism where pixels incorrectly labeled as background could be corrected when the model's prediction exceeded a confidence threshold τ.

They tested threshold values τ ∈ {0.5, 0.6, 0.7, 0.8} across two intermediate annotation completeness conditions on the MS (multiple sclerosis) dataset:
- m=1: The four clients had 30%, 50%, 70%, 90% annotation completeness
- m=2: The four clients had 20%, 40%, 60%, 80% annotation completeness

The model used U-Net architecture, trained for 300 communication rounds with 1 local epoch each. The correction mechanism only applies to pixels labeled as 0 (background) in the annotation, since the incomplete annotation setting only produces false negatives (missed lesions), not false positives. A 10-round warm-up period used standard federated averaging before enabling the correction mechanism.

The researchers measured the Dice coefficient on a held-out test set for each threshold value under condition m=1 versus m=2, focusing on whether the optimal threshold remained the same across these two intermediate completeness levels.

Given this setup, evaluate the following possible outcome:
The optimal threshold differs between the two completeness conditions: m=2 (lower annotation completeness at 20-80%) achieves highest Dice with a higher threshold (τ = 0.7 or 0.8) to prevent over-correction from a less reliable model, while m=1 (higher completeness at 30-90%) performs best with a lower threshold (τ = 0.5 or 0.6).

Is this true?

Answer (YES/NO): NO